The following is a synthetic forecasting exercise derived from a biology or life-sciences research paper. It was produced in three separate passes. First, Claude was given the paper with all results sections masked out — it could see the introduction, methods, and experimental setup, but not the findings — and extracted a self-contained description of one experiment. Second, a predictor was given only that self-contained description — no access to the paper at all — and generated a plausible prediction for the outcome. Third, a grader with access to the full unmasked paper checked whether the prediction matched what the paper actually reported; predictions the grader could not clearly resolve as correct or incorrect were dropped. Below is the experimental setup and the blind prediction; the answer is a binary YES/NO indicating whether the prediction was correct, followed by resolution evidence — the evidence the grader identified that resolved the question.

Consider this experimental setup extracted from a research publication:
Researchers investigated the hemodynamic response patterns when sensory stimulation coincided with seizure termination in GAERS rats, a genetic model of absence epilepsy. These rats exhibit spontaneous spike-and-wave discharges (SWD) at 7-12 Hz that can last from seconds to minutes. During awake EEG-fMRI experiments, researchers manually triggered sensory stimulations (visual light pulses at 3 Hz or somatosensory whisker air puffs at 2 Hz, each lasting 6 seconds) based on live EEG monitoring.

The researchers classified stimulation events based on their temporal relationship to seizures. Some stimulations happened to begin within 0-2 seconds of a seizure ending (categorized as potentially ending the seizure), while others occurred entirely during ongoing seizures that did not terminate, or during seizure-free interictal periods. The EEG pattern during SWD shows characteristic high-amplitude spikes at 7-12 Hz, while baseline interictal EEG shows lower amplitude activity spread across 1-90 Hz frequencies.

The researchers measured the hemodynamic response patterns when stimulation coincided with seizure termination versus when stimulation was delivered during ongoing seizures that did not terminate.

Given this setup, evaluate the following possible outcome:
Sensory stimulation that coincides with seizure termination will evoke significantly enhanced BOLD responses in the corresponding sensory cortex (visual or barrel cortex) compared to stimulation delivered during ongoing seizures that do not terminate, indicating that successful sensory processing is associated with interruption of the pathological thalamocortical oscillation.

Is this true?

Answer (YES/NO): YES